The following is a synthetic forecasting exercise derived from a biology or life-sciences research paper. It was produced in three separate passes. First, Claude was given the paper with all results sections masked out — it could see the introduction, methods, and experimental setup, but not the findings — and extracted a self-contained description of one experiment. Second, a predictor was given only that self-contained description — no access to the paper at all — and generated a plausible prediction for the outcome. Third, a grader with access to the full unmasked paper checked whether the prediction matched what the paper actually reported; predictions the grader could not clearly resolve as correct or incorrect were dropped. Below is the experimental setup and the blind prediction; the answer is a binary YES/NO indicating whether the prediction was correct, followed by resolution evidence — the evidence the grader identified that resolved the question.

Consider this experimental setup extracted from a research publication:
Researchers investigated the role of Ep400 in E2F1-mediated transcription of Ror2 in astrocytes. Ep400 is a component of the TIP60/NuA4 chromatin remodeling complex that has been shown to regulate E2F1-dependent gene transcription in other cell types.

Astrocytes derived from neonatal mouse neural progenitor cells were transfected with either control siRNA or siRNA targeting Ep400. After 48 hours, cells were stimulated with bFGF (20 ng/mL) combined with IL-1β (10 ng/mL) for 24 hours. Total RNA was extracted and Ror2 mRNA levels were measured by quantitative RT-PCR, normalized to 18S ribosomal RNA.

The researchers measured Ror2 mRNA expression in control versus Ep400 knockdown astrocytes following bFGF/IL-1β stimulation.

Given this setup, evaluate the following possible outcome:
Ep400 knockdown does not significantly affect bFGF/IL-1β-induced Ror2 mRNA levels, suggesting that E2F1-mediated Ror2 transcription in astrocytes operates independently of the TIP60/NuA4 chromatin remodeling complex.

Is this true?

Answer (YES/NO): NO